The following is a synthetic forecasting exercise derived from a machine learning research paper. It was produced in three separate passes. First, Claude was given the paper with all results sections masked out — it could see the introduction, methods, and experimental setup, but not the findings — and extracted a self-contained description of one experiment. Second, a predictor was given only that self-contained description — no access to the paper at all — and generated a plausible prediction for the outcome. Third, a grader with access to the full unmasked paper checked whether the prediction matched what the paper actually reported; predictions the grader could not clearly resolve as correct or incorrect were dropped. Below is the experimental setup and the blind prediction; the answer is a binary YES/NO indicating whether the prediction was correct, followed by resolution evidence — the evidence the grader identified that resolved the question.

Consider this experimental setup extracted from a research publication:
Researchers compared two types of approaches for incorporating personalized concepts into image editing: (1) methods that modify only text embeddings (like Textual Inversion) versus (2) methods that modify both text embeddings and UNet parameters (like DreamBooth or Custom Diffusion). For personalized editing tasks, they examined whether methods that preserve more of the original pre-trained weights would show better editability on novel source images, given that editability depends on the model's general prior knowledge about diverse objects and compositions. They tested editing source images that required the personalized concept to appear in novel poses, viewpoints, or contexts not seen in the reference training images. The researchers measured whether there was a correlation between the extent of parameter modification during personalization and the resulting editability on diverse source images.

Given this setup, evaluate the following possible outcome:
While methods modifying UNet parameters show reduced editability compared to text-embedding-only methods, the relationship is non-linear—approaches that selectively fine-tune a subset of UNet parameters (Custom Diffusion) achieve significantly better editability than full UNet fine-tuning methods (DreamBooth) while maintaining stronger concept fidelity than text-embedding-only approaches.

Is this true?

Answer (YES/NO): NO